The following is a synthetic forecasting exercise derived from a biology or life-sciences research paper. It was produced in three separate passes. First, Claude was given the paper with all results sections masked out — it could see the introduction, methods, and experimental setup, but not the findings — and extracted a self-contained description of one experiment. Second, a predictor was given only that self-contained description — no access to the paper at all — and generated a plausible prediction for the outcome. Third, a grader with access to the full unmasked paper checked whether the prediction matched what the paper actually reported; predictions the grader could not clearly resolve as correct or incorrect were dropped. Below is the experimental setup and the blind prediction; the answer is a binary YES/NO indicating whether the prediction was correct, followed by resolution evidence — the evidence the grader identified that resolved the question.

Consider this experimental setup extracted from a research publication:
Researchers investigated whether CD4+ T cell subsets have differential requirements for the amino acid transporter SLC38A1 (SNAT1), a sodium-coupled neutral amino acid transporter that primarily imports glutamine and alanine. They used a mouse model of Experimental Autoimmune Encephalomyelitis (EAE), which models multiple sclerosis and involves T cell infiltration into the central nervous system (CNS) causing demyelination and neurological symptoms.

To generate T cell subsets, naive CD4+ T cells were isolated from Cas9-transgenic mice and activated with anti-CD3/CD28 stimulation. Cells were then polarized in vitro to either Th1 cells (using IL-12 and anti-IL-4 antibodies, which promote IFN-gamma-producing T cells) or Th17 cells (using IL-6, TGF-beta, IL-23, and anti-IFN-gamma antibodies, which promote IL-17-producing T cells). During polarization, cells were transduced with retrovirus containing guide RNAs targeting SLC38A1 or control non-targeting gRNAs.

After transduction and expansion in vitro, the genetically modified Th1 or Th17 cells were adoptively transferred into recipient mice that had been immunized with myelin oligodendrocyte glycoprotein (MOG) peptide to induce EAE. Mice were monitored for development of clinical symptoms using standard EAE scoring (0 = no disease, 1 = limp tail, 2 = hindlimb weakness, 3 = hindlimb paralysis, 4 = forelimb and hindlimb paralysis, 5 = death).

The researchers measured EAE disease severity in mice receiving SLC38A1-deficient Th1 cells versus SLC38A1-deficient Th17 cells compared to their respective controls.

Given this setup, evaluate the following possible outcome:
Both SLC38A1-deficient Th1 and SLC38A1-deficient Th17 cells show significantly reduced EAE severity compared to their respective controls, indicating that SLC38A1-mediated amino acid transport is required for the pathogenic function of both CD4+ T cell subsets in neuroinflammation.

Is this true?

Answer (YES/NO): NO